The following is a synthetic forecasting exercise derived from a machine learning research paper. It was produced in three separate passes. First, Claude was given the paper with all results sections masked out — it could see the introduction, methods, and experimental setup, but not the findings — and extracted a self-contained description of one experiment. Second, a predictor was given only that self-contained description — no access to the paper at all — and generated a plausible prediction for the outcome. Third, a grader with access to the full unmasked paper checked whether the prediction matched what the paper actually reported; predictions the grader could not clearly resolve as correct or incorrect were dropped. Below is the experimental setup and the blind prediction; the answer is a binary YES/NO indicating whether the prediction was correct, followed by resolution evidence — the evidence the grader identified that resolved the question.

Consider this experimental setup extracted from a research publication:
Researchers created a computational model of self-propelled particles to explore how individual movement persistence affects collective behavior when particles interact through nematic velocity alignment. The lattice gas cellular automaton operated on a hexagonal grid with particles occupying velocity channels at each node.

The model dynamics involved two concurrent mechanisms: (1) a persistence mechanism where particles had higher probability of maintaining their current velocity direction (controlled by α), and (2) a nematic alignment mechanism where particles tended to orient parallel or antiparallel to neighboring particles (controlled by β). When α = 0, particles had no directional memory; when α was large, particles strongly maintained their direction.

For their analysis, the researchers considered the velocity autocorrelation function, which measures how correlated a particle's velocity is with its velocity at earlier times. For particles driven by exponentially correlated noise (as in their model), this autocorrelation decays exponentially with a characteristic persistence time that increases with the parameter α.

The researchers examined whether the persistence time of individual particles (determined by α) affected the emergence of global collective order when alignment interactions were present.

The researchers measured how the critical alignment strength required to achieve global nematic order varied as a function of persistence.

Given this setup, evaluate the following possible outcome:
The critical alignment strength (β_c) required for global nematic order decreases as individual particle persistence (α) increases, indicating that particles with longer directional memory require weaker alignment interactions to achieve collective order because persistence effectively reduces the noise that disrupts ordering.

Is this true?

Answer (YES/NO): NO